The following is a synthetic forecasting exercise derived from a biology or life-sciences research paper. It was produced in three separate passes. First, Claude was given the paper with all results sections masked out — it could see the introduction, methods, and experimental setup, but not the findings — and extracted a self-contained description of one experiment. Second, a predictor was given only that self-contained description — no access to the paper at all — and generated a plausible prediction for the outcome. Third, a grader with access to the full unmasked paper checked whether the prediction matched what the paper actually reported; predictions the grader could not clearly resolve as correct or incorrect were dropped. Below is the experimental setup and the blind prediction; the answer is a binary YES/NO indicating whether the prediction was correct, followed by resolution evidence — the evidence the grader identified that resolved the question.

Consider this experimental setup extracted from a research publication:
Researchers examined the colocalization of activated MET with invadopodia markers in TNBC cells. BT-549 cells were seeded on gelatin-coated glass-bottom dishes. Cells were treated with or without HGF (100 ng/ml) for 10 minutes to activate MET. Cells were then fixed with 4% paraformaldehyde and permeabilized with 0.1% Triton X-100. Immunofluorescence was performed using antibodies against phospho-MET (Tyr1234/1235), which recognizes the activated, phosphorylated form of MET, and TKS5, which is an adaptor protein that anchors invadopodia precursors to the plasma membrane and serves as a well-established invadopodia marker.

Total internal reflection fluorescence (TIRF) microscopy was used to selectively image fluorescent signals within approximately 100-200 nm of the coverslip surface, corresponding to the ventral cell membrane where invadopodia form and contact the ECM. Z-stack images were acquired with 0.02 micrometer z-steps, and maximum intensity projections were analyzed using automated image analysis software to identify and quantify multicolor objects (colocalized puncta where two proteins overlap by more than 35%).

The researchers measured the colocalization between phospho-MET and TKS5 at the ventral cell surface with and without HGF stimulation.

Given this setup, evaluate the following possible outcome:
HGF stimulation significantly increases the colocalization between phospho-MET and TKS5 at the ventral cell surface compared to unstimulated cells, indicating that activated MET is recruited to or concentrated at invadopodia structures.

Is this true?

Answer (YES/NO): YES